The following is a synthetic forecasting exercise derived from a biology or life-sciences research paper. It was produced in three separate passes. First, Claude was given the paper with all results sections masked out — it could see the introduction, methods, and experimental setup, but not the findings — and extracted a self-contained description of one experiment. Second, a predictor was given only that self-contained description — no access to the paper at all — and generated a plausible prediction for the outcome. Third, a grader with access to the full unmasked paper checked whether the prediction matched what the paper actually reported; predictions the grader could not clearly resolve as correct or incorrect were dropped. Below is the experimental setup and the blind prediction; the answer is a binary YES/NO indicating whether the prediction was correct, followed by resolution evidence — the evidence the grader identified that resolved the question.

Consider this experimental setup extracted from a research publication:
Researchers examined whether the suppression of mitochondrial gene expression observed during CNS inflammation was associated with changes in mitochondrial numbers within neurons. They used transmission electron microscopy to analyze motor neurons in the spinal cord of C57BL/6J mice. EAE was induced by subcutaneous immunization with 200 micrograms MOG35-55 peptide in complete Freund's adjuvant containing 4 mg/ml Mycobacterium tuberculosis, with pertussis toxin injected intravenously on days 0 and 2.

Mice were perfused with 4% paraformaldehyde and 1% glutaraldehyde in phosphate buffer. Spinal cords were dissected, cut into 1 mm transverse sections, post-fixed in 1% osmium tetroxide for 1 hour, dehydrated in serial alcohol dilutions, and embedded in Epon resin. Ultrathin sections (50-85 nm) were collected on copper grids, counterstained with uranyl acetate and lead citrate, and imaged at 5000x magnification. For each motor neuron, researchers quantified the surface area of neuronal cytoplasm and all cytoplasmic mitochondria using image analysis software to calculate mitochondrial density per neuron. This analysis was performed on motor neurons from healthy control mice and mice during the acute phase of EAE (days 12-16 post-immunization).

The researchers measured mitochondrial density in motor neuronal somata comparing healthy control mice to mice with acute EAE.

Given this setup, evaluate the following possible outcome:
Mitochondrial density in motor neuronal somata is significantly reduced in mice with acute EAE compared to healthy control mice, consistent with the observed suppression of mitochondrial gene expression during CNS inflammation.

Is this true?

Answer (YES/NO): NO